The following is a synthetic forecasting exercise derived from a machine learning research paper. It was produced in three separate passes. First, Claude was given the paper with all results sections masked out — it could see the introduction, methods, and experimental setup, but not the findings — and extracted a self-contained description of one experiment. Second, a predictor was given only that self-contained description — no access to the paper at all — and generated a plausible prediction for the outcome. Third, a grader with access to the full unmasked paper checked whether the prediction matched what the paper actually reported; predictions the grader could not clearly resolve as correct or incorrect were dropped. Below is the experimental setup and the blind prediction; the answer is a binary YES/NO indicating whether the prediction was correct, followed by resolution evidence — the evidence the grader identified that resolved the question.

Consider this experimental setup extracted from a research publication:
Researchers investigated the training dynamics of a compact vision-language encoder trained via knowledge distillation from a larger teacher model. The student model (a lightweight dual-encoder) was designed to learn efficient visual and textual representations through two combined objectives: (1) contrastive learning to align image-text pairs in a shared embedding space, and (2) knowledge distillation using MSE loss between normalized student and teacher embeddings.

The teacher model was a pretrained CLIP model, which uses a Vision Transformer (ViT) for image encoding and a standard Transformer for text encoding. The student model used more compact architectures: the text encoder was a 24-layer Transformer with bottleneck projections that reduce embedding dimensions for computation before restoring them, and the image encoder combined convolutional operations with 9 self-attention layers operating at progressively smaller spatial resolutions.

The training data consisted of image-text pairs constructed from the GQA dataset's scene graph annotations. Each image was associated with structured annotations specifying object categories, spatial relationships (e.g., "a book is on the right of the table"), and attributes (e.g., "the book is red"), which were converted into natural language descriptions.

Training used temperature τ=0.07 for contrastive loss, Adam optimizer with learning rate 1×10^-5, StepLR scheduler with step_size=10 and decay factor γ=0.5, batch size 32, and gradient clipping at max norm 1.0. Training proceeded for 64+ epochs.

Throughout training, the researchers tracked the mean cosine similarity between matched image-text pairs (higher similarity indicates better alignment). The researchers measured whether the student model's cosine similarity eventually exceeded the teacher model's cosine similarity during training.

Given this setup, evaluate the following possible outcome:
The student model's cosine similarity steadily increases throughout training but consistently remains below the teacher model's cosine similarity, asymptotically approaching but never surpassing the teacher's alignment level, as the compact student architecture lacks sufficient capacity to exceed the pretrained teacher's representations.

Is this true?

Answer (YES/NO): NO